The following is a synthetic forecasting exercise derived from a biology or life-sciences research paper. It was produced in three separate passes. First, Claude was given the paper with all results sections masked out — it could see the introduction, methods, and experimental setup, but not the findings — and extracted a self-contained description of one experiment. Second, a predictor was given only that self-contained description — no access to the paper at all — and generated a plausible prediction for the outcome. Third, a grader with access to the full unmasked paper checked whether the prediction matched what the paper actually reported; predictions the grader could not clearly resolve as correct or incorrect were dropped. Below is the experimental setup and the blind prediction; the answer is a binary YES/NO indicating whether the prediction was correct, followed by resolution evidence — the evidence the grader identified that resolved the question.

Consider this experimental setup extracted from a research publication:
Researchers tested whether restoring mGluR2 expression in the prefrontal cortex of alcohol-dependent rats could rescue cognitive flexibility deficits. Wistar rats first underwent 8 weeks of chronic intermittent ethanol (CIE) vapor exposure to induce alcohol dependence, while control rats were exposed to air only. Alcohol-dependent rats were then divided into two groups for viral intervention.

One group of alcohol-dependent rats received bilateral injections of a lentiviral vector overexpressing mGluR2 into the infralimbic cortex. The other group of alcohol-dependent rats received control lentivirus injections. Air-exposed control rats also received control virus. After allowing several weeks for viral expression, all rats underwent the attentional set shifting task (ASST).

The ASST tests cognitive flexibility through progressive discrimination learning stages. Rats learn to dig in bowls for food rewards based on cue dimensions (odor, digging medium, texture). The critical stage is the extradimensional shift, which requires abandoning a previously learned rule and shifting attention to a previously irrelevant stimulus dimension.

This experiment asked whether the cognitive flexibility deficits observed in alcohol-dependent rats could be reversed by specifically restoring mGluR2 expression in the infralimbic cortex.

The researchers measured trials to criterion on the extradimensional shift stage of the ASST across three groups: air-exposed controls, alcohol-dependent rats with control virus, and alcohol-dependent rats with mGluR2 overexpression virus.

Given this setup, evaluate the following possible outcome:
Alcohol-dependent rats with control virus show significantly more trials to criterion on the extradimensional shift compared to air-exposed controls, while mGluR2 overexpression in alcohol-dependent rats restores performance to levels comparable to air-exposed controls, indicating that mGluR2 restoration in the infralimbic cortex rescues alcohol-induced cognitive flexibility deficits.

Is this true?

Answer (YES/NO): NO